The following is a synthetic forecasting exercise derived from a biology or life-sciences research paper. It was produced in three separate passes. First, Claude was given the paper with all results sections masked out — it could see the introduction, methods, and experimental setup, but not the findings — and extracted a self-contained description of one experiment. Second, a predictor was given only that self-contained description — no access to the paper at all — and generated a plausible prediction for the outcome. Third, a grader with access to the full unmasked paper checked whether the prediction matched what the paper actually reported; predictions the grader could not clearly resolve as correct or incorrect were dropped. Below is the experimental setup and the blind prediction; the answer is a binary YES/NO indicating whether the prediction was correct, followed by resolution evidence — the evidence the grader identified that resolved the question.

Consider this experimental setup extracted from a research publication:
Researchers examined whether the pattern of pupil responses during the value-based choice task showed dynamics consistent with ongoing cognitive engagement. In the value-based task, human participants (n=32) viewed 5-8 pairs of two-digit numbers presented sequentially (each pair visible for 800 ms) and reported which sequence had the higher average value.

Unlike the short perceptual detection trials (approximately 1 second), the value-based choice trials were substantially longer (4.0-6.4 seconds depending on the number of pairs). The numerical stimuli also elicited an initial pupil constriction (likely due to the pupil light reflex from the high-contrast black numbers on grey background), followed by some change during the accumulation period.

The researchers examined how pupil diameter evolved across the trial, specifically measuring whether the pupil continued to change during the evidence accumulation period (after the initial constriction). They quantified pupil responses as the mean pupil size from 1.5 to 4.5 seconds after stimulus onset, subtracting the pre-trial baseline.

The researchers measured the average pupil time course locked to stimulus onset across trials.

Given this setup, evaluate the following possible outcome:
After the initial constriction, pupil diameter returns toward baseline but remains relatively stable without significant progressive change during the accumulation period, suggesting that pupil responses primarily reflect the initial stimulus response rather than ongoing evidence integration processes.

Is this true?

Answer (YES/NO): NO